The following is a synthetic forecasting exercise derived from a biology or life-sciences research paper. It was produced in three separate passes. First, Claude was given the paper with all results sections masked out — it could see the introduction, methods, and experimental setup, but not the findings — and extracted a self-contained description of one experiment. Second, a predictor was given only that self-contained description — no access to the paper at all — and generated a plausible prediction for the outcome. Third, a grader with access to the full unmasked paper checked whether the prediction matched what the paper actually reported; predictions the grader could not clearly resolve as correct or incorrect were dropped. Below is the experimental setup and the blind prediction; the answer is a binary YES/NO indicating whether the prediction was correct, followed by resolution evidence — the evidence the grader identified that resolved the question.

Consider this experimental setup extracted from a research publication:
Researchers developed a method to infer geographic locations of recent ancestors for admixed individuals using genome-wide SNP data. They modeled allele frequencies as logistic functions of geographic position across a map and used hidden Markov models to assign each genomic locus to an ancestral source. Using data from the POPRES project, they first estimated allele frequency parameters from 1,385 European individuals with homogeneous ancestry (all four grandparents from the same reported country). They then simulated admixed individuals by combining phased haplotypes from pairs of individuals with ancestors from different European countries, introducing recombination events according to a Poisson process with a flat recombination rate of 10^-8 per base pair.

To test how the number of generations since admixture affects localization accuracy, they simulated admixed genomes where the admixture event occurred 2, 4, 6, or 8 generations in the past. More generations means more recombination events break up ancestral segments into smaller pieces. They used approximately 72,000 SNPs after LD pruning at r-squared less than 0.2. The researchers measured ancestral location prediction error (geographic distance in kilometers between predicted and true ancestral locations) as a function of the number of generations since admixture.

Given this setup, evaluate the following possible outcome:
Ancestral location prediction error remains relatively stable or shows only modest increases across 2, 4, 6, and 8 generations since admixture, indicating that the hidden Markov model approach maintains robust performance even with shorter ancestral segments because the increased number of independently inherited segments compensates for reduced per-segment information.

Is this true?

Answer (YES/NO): YES